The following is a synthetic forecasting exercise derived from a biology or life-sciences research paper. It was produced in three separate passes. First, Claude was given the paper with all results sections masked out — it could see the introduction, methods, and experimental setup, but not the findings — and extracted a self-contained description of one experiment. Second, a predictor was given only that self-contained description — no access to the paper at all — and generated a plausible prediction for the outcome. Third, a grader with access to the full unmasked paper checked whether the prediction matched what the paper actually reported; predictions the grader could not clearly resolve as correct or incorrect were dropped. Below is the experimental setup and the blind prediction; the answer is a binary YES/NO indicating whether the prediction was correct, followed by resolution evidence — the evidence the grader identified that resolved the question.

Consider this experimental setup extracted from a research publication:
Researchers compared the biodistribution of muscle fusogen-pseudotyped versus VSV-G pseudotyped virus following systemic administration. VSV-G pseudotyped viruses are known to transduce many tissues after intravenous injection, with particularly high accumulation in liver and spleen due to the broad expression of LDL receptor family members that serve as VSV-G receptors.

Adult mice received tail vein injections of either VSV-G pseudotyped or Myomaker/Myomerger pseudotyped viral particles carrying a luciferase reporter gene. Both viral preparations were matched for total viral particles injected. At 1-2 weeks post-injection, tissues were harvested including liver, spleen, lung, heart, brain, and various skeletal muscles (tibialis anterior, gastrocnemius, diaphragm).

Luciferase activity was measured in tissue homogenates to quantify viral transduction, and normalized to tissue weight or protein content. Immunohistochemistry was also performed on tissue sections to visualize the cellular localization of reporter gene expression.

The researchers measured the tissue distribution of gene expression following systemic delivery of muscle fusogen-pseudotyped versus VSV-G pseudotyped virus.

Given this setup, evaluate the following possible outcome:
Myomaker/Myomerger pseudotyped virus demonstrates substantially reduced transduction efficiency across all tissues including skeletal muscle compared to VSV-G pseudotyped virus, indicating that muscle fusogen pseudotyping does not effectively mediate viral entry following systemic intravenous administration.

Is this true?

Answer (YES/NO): NO